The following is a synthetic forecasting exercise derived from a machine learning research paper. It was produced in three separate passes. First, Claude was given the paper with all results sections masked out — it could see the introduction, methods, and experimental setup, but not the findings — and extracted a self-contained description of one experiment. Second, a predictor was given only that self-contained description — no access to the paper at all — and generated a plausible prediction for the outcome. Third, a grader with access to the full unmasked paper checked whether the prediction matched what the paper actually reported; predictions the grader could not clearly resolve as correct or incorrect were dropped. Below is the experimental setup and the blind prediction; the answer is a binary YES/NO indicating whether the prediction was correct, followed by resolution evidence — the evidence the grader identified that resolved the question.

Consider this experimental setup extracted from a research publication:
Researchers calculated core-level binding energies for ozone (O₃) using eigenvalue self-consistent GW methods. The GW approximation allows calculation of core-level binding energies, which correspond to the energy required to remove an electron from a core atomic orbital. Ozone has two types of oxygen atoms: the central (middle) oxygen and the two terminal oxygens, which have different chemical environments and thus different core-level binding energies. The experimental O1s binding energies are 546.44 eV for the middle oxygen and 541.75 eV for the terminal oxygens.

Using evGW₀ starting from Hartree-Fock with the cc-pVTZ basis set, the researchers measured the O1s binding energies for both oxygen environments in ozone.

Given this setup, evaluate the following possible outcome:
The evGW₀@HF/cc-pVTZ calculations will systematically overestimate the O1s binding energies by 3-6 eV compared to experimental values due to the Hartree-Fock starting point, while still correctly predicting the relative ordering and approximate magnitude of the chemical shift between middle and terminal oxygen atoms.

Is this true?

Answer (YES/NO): YES